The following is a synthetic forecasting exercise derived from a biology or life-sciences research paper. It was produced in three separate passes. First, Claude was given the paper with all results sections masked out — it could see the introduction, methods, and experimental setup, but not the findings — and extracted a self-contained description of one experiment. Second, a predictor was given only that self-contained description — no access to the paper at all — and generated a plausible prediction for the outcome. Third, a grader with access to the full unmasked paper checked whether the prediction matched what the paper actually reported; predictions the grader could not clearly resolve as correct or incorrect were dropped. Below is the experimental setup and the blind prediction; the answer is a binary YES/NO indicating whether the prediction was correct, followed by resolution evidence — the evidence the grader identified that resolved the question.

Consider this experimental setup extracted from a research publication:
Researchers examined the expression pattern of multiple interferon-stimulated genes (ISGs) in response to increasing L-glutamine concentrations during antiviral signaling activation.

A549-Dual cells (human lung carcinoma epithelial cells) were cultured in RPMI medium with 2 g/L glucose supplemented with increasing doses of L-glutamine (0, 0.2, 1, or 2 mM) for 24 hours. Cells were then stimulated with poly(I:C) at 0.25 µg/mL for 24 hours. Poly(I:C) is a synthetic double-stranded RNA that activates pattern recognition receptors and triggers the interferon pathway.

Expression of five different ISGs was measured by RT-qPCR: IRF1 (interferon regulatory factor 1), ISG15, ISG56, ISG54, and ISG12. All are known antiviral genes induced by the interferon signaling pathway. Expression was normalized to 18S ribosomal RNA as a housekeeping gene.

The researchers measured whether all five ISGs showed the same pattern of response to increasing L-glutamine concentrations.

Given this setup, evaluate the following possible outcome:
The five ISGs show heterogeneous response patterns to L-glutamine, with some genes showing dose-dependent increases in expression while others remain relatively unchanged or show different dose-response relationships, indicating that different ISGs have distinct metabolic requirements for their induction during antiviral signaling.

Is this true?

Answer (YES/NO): NO